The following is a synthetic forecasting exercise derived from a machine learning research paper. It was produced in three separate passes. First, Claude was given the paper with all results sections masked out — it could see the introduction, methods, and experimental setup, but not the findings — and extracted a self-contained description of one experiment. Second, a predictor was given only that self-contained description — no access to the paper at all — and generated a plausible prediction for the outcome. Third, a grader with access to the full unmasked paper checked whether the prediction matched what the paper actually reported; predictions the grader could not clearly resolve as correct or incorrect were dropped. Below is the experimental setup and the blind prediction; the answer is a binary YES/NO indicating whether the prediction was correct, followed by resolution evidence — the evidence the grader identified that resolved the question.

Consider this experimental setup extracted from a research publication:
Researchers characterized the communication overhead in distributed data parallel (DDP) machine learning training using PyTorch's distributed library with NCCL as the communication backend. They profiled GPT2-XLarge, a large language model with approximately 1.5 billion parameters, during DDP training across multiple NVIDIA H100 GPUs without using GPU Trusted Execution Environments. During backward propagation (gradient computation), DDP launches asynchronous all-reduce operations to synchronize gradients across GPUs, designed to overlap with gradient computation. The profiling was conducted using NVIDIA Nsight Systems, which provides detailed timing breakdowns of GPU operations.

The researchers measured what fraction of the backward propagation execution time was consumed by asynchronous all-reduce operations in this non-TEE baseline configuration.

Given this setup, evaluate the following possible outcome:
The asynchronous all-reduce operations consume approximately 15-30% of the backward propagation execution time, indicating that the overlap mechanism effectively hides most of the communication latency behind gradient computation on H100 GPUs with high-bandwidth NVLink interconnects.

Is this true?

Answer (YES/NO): NO